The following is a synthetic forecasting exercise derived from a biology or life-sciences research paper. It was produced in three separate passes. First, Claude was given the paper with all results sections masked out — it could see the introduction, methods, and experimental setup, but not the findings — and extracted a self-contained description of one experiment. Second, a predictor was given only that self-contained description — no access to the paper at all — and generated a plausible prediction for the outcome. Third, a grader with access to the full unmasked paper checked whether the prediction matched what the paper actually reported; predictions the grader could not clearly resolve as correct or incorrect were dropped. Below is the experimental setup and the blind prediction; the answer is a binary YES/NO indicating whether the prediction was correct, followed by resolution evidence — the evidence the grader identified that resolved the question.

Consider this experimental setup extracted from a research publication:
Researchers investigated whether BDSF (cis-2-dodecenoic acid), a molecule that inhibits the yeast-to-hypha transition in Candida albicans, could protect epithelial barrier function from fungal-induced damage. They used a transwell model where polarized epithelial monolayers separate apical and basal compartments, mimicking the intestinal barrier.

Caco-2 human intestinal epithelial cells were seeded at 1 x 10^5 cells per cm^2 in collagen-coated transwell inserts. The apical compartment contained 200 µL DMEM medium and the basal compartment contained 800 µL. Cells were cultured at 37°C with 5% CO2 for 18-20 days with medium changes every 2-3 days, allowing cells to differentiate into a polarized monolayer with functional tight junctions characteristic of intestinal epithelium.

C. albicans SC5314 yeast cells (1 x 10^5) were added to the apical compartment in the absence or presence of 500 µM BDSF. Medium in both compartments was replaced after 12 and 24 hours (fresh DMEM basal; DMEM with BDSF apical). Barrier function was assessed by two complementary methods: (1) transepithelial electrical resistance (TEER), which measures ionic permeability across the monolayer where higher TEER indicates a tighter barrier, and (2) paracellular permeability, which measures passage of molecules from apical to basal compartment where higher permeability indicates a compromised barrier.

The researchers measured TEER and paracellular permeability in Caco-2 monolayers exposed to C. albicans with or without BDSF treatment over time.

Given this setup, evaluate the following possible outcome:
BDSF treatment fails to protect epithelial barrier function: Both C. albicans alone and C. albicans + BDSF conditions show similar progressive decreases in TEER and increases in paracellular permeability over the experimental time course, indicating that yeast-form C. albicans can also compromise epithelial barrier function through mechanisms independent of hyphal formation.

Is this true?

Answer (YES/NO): NO